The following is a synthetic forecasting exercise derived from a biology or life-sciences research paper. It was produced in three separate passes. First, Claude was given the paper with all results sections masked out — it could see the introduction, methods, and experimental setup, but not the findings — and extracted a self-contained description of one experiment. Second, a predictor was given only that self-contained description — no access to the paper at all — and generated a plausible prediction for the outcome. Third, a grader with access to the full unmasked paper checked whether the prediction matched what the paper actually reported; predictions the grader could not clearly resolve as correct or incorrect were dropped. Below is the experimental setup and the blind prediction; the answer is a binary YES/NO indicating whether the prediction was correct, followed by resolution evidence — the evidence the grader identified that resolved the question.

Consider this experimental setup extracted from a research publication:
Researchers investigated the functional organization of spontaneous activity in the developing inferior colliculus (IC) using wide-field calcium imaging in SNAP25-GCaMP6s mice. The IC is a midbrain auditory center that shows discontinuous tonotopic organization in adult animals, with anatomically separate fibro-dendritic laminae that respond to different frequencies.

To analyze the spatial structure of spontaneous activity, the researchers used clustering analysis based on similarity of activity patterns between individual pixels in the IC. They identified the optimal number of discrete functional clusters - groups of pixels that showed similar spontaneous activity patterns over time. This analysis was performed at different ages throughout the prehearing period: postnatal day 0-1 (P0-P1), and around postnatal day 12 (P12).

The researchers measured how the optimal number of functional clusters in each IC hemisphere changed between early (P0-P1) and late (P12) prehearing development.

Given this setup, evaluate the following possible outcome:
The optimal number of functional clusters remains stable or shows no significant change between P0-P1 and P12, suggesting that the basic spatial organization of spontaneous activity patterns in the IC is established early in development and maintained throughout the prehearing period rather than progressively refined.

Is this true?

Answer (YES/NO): NO